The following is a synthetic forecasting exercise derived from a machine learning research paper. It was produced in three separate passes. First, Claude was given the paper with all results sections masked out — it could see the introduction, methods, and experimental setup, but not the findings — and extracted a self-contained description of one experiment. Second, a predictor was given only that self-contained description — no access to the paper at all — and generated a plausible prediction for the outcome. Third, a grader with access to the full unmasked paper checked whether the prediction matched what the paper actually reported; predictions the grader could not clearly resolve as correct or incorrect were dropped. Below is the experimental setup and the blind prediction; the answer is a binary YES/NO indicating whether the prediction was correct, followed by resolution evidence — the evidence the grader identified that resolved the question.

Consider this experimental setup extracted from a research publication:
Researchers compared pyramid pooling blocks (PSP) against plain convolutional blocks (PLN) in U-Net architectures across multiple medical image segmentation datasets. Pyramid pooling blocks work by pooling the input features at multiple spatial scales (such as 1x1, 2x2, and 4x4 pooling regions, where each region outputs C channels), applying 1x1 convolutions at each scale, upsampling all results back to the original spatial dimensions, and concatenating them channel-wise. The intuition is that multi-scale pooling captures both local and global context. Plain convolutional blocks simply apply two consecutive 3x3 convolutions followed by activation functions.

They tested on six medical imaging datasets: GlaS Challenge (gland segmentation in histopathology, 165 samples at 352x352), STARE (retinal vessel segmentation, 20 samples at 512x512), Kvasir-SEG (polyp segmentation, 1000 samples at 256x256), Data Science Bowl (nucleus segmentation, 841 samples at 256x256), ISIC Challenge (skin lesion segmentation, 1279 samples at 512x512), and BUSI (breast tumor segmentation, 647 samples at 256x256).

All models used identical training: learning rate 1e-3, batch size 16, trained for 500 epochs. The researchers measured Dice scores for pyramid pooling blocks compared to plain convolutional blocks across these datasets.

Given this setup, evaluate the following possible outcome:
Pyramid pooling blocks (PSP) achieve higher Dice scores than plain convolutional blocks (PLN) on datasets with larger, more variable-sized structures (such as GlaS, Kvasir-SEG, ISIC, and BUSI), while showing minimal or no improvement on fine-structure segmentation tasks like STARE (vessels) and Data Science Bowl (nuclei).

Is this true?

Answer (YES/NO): NO